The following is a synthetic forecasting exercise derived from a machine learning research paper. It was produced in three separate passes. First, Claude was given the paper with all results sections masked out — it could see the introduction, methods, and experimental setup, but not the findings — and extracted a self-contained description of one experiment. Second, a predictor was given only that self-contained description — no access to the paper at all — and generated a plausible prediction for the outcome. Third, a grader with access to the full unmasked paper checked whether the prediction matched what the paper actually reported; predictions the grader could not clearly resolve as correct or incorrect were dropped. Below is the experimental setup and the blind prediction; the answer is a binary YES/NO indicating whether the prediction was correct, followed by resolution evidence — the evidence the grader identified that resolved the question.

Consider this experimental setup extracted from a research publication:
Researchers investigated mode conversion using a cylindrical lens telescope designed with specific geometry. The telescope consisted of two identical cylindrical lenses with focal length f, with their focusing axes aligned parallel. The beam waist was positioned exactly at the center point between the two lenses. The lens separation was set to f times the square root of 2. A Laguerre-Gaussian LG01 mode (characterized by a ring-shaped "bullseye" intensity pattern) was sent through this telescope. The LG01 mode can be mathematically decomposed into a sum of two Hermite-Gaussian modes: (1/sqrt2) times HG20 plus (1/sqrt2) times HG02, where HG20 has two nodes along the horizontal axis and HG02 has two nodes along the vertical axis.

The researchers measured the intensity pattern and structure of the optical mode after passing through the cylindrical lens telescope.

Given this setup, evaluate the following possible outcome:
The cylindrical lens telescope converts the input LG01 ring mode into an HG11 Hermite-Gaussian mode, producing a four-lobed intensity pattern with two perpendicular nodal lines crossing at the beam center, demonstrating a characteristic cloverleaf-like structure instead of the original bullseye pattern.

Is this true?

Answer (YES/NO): YES